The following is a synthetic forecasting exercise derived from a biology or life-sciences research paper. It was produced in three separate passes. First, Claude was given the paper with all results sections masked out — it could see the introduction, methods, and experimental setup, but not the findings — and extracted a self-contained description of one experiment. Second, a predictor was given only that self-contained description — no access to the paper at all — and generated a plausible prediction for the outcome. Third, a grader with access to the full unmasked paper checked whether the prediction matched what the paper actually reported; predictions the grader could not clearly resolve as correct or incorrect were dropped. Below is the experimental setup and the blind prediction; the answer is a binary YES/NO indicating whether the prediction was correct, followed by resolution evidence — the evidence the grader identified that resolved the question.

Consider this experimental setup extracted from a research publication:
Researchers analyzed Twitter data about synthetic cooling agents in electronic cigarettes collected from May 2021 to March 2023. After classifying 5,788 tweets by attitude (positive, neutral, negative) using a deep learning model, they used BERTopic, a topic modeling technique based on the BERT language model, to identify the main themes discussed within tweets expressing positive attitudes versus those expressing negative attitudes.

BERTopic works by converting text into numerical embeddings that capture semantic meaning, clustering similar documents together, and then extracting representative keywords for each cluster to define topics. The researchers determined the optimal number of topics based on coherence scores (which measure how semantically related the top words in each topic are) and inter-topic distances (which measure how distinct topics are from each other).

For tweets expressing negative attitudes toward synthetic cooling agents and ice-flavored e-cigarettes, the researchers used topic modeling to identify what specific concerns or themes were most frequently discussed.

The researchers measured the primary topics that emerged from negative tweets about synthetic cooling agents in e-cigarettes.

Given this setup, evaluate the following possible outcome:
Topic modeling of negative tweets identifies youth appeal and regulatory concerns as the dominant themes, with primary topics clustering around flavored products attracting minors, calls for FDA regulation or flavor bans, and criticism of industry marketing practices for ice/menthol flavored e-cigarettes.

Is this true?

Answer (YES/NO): NO